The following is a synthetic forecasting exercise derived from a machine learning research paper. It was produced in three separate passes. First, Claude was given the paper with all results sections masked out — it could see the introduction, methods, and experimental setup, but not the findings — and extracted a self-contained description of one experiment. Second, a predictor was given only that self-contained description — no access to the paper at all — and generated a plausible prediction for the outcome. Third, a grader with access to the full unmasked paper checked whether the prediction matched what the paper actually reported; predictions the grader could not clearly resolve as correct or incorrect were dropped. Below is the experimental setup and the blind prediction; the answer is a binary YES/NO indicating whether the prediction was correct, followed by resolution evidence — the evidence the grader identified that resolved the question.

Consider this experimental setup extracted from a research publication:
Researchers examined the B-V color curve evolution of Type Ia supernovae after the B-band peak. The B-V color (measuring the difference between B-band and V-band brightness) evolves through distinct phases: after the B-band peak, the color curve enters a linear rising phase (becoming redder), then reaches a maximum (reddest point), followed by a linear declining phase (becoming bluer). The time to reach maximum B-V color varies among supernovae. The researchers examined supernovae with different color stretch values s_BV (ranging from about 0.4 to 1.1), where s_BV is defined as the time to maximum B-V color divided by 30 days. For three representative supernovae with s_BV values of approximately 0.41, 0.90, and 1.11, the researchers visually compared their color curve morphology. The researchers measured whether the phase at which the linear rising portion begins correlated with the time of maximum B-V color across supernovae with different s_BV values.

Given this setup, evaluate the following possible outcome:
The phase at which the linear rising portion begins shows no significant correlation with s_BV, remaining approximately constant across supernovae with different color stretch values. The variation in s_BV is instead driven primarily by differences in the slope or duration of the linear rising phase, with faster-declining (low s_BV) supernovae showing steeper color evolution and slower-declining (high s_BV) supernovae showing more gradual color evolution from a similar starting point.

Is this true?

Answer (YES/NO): NO